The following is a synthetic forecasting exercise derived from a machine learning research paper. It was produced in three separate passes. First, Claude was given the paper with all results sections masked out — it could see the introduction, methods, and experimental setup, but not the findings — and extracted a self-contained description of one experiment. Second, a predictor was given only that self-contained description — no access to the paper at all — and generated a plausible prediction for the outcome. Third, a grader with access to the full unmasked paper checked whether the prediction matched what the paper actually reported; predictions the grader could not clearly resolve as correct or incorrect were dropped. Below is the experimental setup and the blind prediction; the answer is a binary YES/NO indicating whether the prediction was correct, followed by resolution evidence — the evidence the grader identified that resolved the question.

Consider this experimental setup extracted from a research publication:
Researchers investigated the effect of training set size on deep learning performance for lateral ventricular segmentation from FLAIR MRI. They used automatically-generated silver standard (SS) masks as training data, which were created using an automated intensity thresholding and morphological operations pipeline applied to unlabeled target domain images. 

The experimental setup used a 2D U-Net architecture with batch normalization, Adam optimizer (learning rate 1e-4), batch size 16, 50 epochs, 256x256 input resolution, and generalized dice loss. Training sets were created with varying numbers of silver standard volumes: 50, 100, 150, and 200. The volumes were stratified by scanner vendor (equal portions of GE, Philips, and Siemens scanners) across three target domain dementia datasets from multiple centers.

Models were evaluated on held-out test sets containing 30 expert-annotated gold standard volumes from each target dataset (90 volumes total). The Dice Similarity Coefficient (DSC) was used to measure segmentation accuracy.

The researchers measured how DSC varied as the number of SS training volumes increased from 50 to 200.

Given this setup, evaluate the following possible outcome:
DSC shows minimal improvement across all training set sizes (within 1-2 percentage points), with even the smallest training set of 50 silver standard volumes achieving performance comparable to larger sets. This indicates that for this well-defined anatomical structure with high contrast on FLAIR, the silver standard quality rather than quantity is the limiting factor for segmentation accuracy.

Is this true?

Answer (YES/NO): NO